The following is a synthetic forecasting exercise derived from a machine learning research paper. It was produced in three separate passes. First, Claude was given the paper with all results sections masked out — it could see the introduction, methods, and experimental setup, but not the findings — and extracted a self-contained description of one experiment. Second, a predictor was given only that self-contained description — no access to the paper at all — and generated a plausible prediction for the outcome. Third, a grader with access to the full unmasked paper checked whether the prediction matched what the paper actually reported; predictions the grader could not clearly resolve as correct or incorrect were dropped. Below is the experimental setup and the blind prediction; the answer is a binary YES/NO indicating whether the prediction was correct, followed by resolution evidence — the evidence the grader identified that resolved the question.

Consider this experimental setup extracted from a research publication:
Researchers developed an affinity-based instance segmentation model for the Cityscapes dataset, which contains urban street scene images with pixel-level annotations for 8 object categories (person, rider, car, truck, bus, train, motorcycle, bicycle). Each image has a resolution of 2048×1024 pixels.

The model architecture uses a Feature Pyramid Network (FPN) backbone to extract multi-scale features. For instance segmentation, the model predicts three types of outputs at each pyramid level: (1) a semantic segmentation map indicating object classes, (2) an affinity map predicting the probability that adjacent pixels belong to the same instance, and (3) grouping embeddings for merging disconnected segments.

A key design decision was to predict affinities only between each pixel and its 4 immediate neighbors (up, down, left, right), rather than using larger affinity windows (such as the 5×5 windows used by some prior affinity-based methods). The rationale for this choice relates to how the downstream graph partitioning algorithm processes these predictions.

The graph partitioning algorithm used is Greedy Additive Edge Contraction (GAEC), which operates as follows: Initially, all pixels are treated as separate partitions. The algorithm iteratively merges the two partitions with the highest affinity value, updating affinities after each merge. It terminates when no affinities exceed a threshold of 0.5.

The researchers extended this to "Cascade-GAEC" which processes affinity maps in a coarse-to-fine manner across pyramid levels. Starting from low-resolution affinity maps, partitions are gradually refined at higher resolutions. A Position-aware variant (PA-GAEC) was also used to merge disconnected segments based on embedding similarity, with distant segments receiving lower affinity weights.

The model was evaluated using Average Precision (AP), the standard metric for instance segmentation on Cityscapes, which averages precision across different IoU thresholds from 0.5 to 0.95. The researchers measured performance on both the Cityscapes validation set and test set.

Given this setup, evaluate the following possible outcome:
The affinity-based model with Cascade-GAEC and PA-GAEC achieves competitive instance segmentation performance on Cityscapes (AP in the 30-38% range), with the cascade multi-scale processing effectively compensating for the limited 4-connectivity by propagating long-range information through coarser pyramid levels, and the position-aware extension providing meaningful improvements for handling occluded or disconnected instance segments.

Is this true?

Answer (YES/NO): NO